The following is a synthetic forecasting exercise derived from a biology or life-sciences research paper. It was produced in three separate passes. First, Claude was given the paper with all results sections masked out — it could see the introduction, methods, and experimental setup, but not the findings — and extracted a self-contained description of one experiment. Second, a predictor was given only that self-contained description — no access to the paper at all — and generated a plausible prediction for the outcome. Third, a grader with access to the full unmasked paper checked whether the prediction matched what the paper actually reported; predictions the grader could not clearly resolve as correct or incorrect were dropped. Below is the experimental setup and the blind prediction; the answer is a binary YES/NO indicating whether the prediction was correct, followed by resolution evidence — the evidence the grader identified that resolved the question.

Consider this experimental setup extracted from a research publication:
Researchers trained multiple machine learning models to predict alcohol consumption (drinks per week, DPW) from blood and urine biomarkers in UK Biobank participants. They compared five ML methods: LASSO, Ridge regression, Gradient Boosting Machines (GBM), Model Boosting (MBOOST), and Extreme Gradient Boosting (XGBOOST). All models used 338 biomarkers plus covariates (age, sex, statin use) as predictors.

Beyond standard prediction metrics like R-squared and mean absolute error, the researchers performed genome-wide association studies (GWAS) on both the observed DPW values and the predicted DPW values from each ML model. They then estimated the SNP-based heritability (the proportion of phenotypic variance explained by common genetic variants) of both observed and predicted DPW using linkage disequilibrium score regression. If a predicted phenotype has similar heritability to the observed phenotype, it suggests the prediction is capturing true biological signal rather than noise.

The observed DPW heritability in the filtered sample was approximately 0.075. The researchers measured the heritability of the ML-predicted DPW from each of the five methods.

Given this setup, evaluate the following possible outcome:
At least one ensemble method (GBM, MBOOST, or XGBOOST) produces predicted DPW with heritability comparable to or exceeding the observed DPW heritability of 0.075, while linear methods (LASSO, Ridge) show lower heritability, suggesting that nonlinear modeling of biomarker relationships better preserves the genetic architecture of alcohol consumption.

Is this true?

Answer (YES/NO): NO